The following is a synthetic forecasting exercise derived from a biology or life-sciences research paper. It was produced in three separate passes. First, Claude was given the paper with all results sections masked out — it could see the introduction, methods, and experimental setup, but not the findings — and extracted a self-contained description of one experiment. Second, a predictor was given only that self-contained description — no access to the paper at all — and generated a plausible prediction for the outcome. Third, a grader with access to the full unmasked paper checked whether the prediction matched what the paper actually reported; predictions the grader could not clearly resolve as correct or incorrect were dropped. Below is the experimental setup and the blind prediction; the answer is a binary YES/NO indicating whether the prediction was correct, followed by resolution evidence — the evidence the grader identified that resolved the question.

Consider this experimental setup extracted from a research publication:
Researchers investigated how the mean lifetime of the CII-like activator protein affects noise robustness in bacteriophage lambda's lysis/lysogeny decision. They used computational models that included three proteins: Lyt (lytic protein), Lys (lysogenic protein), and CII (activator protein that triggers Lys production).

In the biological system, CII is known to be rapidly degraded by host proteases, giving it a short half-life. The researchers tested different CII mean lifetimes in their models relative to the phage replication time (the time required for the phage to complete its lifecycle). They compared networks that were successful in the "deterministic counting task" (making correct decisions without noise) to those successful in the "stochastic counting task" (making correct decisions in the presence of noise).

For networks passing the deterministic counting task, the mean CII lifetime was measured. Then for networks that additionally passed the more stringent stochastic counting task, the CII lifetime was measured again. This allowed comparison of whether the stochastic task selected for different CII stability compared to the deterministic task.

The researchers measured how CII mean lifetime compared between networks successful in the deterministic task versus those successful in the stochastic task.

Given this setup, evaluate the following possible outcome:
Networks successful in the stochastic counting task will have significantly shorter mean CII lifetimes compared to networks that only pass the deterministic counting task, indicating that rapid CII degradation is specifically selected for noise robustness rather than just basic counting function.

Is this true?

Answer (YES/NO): YES